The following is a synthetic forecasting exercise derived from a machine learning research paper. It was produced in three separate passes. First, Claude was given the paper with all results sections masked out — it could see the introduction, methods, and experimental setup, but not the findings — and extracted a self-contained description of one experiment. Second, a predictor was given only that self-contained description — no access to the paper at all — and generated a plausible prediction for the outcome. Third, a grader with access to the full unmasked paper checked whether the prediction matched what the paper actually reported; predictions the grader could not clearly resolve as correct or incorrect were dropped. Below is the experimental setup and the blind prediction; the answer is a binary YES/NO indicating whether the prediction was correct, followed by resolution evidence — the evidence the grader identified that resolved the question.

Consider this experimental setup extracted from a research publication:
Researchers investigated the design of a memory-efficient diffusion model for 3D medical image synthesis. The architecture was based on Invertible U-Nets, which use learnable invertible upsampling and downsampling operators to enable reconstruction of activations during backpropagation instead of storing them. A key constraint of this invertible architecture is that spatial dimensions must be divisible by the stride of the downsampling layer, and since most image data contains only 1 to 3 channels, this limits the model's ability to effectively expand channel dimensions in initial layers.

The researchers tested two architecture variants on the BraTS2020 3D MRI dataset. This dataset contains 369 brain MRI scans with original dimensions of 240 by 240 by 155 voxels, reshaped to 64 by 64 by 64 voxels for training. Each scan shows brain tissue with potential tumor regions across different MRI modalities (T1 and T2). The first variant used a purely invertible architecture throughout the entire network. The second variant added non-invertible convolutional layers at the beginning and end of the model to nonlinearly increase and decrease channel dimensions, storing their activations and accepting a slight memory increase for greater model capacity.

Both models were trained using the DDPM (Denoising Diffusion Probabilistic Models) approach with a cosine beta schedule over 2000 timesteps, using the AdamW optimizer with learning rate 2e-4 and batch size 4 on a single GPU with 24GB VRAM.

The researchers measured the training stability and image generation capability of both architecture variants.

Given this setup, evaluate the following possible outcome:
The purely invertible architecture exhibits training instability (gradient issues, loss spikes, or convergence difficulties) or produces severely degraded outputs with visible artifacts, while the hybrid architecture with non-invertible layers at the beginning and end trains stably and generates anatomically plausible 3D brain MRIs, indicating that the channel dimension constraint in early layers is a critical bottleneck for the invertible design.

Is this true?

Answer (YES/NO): YES